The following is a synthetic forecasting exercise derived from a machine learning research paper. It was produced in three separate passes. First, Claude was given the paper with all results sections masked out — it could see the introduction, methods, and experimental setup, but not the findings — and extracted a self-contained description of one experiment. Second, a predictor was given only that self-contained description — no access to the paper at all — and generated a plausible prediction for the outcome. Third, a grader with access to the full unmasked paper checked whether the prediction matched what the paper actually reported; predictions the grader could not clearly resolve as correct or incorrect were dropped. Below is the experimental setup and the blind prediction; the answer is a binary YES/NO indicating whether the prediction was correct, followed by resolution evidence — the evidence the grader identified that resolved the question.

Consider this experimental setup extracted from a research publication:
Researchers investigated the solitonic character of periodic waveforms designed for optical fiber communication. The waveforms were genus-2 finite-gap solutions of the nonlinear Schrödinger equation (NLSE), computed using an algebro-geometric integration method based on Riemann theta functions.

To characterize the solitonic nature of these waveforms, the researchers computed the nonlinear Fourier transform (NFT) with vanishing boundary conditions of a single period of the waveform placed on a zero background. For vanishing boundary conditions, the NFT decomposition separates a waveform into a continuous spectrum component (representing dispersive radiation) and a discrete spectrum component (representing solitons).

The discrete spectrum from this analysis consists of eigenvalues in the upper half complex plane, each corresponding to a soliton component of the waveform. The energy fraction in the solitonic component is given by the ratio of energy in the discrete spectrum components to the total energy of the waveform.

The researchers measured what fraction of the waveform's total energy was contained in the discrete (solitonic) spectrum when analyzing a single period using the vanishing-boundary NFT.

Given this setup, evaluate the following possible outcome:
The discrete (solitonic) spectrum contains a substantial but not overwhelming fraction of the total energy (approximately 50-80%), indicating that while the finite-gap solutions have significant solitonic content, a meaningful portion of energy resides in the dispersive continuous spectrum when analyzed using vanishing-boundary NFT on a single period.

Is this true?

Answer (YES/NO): NO